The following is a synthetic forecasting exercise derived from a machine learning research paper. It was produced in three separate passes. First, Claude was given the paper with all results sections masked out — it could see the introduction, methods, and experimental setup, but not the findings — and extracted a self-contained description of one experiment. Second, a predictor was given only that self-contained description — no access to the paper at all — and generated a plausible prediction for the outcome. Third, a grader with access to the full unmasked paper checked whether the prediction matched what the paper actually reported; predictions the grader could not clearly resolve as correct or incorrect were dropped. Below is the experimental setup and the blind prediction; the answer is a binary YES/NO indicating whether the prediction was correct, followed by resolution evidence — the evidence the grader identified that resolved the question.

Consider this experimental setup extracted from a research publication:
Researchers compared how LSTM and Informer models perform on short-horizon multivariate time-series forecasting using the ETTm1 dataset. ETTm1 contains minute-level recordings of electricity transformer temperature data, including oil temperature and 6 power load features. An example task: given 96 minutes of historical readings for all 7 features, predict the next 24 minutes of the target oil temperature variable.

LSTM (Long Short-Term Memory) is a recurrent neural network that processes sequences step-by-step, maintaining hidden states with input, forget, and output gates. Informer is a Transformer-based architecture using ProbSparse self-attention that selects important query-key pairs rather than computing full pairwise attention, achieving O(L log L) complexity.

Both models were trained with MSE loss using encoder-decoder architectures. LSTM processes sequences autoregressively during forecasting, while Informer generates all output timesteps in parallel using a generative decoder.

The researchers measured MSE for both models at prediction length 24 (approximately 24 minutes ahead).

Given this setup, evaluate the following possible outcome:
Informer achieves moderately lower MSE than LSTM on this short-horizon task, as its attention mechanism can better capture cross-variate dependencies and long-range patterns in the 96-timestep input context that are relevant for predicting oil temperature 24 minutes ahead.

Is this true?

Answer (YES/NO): NO